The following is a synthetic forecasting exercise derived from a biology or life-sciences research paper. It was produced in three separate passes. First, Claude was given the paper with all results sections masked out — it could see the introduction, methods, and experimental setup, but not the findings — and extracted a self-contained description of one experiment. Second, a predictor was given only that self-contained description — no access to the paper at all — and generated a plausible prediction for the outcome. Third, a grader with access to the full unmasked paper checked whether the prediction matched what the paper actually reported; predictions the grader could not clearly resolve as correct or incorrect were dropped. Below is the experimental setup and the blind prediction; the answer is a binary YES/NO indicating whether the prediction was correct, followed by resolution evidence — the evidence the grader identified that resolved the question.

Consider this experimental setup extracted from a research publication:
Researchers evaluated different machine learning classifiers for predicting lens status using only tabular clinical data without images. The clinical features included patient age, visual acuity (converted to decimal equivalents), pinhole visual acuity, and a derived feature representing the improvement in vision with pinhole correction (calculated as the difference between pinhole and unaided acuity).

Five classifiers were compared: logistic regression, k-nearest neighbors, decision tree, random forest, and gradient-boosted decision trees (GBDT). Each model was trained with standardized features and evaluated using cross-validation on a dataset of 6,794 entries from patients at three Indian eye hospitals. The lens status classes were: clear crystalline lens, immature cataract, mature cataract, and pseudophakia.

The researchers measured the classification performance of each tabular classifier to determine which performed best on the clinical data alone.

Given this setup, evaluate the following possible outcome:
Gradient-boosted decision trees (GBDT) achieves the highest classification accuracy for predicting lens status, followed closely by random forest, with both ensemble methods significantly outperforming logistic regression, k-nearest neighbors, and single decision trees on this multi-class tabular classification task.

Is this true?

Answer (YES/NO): NO